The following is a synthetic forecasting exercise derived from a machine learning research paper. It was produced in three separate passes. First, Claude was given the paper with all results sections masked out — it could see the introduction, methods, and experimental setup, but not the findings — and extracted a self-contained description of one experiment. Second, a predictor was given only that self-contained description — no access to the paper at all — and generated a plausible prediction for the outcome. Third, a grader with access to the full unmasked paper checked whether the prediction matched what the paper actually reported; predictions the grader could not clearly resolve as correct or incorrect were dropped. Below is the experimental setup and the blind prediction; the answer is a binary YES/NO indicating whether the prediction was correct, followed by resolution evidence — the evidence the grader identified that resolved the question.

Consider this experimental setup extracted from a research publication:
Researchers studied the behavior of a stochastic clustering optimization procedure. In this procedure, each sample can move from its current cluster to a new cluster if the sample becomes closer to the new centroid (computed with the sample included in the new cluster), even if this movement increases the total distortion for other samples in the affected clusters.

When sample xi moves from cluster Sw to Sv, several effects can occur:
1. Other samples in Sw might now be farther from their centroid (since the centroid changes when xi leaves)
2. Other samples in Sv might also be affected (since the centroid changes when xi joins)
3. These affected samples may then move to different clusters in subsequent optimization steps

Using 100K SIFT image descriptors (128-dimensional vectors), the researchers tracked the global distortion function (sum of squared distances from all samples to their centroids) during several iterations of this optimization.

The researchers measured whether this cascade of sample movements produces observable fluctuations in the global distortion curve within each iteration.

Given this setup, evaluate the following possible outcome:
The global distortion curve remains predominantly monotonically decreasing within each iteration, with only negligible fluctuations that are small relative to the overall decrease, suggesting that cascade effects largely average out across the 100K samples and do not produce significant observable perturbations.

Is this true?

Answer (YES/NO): NO